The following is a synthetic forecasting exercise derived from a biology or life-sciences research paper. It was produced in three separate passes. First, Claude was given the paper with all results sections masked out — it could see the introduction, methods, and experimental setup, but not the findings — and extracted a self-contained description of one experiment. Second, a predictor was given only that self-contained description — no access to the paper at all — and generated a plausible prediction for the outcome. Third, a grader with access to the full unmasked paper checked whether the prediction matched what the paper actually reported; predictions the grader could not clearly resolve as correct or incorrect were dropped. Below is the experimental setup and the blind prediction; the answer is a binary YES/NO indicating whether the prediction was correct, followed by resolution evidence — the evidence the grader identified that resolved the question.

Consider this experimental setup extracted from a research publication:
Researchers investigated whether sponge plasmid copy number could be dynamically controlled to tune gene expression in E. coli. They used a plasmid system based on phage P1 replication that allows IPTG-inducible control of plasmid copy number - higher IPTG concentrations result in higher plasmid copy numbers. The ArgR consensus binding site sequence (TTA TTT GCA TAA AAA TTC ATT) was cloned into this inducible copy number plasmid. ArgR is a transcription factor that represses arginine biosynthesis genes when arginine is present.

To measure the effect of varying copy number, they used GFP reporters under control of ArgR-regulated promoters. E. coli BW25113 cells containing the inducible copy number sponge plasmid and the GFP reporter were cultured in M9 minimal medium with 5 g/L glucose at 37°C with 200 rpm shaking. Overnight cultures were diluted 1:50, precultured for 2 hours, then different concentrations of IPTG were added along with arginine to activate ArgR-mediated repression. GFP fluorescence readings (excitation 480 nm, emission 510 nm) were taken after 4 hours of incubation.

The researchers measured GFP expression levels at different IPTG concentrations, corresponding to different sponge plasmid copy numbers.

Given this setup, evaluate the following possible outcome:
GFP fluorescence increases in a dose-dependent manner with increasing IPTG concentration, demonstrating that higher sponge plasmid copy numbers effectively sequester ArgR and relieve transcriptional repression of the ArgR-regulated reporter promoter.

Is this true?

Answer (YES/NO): YES